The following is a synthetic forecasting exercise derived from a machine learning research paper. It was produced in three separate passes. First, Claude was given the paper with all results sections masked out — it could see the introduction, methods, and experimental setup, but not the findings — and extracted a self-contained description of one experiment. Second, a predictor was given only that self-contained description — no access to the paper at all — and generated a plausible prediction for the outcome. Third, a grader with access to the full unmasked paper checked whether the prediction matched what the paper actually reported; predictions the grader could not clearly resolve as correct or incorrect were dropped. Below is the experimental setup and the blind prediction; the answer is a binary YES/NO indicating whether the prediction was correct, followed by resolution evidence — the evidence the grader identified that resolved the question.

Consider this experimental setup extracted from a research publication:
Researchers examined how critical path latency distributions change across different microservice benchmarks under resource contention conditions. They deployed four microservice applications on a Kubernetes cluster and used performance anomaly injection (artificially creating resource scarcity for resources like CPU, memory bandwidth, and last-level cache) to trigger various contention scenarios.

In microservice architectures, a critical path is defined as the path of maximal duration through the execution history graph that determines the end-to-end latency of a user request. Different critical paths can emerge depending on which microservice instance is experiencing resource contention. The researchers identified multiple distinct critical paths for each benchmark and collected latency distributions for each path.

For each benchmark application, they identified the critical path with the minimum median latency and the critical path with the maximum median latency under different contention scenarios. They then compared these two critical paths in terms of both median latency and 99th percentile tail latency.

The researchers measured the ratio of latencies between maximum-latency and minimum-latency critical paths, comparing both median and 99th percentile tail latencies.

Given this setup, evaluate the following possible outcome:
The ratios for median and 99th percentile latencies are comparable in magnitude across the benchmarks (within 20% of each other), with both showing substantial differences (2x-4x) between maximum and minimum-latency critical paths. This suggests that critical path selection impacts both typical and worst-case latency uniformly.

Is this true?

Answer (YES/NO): NO